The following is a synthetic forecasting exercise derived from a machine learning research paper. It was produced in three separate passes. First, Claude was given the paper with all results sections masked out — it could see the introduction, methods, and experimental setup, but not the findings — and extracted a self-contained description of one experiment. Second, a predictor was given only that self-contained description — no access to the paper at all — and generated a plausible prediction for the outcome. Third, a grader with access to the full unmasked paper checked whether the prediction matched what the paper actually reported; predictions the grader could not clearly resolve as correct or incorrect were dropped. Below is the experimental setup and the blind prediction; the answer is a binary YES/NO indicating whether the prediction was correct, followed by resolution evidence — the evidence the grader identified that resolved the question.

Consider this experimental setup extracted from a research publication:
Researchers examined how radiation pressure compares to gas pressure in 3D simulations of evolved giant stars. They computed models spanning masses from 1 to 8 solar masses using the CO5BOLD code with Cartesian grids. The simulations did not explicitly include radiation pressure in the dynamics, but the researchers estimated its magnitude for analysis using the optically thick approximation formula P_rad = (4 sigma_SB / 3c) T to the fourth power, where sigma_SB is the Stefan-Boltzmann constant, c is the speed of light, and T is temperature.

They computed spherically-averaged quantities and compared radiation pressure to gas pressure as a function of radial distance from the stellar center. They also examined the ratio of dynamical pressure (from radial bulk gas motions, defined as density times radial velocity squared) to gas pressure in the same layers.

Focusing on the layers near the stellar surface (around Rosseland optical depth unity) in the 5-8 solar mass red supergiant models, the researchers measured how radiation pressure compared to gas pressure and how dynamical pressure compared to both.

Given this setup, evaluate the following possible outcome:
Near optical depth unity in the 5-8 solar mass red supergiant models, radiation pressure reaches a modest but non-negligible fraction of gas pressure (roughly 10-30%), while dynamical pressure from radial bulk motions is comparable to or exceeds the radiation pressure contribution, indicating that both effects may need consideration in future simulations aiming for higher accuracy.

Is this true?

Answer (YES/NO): NO